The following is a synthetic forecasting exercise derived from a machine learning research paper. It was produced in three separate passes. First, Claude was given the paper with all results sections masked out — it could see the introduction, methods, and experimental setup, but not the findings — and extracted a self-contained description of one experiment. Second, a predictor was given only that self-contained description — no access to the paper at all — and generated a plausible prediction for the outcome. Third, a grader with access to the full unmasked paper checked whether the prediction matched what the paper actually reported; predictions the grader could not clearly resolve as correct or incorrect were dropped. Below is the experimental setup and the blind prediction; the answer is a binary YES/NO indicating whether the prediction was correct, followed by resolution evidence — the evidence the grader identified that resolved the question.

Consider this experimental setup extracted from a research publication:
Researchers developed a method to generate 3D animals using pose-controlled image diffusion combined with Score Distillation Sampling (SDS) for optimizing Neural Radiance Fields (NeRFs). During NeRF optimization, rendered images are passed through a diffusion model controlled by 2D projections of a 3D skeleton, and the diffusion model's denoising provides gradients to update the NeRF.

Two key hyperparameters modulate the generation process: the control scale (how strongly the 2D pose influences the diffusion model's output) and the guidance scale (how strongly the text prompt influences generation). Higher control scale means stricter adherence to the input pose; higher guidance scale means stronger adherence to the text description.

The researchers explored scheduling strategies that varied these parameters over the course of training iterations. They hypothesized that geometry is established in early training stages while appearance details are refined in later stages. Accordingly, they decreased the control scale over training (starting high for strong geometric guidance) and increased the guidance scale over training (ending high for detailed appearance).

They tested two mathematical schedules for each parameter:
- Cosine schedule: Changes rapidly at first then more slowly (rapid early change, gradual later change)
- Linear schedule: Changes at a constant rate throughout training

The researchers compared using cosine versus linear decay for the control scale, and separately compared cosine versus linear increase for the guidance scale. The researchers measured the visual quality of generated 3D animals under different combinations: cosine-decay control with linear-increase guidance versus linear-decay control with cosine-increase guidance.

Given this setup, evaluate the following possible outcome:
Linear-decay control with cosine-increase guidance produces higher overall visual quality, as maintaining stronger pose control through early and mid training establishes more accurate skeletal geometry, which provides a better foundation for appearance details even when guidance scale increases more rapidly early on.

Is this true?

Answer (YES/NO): NO